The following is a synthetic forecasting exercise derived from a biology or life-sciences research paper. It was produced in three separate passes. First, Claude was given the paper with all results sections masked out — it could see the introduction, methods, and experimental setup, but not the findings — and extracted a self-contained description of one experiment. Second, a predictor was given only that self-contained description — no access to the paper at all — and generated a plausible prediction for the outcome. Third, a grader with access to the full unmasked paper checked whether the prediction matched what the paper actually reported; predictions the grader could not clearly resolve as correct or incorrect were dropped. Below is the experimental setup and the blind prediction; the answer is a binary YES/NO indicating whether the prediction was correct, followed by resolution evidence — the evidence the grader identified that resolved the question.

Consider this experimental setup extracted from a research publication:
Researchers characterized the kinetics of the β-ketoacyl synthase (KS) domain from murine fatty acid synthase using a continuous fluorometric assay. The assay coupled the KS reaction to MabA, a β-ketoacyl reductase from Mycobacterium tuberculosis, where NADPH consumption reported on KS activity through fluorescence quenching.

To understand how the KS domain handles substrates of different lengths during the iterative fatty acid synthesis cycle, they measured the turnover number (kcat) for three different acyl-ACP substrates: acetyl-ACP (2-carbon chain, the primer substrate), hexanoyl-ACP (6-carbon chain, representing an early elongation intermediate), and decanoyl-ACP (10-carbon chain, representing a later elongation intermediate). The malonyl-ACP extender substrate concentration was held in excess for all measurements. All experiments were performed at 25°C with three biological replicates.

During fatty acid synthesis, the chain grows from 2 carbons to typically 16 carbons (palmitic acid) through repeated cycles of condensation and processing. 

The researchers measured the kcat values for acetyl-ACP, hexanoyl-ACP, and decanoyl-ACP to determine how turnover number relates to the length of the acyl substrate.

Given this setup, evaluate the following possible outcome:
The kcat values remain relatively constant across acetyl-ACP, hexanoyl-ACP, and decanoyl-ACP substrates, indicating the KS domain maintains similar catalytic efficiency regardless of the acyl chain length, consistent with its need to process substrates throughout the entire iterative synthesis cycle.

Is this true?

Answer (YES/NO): NO